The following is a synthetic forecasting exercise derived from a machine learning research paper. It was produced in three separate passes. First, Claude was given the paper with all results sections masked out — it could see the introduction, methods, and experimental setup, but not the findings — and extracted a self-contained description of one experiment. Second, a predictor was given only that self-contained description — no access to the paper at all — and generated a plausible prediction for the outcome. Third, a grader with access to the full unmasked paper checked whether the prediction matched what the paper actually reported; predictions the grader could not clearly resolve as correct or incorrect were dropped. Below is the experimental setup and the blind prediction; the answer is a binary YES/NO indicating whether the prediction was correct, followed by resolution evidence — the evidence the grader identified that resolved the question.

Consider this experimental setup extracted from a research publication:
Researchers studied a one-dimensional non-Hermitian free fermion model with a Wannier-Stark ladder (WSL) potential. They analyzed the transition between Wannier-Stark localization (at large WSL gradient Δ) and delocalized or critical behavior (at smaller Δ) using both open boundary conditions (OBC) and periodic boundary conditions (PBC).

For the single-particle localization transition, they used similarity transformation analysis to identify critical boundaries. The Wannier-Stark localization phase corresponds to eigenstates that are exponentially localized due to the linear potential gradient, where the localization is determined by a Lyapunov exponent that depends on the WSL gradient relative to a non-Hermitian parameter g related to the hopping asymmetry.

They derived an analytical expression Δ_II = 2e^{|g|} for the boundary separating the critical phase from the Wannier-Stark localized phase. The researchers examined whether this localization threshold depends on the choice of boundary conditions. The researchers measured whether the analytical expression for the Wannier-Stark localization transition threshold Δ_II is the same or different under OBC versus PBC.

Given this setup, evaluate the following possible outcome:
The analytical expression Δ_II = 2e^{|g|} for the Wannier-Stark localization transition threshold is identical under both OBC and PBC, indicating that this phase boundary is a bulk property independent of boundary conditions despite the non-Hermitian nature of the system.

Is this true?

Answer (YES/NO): YES